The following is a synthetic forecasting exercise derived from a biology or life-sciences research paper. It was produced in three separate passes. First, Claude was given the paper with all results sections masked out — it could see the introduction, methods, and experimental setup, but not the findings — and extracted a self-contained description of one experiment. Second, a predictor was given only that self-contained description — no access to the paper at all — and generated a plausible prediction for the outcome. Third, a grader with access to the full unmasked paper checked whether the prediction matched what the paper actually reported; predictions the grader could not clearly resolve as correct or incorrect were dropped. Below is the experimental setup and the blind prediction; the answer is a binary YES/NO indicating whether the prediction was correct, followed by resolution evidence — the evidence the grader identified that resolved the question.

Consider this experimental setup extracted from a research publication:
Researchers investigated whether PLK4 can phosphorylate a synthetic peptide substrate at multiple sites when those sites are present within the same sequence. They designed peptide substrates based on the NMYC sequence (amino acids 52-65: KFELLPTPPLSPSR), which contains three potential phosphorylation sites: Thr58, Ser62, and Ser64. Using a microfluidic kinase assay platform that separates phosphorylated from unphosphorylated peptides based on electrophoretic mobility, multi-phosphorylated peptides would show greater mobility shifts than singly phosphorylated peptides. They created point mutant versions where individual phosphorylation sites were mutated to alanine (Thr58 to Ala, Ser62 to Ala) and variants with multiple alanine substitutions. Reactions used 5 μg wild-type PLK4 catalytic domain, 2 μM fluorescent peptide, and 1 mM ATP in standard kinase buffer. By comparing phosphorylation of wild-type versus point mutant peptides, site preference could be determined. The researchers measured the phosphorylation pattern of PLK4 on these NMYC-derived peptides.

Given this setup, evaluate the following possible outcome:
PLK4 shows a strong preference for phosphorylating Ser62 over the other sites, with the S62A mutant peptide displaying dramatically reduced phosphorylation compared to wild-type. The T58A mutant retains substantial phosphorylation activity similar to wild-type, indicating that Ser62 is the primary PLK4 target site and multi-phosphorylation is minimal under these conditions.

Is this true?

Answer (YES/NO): NO